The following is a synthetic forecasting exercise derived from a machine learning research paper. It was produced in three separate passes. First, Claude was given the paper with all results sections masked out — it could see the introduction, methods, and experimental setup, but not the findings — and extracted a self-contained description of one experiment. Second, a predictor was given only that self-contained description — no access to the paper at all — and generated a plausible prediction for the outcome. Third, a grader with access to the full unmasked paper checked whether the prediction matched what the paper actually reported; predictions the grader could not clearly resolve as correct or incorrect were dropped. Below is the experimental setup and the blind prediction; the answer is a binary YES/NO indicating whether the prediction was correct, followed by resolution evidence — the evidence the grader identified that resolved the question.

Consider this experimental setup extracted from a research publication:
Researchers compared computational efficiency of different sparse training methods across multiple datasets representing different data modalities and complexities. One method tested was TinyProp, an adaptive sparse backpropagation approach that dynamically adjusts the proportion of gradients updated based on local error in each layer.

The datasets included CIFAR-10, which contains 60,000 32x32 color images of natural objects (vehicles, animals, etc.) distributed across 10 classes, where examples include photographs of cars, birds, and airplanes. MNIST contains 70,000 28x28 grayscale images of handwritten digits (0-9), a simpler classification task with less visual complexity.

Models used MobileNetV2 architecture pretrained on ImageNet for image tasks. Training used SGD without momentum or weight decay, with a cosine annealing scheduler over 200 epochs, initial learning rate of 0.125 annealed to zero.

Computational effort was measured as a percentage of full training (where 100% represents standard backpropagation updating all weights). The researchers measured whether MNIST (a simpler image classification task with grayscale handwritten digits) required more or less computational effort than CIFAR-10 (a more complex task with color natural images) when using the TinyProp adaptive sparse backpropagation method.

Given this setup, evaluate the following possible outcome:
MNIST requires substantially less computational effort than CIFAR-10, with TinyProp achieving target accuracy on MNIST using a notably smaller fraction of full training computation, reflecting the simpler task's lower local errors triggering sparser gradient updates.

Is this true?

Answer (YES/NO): YES